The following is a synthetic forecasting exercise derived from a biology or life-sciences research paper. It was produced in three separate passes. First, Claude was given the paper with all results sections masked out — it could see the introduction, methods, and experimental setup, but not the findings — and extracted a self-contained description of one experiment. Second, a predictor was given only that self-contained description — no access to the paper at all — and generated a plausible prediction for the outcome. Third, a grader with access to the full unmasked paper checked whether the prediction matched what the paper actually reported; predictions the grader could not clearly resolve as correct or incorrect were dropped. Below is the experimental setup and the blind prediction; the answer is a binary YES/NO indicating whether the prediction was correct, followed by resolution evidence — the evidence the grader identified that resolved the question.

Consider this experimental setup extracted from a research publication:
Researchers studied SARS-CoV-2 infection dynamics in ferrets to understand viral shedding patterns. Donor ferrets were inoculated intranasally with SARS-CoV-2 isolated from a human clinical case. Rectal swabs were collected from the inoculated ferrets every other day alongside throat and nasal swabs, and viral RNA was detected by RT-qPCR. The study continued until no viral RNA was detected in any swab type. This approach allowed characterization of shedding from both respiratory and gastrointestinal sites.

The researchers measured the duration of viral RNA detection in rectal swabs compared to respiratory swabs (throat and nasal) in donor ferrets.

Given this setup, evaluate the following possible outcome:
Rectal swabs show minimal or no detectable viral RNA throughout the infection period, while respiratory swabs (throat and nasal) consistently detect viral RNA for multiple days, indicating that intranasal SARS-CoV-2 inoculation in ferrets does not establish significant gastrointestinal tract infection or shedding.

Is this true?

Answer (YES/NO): NO